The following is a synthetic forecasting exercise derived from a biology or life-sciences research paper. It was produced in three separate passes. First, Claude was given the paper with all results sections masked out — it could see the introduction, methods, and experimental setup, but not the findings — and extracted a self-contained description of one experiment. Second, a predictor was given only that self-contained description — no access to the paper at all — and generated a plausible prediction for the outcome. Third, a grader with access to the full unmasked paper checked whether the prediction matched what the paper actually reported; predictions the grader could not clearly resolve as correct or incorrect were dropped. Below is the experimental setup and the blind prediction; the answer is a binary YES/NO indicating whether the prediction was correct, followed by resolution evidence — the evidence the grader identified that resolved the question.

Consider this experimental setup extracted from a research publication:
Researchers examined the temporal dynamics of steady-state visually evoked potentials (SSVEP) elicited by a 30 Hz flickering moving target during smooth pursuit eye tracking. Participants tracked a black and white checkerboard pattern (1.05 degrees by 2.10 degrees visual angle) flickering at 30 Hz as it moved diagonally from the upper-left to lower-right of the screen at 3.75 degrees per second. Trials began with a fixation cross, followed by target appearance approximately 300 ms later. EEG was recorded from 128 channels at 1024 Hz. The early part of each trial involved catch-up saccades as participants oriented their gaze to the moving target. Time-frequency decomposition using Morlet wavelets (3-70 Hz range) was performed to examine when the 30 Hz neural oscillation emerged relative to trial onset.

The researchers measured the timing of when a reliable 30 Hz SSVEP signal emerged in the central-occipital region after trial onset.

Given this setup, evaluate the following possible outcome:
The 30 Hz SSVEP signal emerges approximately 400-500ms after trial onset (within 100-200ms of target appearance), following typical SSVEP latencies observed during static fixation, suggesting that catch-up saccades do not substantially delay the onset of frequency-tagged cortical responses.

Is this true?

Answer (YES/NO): NO